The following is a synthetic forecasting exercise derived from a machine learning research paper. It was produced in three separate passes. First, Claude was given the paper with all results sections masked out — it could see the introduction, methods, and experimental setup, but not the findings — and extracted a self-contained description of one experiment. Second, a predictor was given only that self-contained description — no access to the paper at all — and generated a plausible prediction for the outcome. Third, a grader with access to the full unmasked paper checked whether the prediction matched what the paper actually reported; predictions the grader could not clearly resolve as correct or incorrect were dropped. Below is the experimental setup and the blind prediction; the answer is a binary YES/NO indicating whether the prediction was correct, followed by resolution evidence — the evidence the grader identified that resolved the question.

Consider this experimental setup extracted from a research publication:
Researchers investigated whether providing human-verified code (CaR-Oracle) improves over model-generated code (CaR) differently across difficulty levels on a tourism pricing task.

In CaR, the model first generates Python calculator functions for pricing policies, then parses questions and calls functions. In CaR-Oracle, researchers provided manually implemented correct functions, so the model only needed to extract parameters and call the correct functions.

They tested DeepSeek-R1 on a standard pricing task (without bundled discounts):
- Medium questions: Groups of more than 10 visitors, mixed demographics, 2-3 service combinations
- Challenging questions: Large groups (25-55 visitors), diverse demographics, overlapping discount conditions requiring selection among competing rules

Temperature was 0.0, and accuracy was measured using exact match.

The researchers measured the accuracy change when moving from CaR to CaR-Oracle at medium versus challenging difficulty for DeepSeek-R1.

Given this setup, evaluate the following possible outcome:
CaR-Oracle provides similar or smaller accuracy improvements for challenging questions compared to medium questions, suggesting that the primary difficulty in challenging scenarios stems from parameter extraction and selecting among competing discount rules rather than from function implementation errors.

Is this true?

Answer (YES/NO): YES